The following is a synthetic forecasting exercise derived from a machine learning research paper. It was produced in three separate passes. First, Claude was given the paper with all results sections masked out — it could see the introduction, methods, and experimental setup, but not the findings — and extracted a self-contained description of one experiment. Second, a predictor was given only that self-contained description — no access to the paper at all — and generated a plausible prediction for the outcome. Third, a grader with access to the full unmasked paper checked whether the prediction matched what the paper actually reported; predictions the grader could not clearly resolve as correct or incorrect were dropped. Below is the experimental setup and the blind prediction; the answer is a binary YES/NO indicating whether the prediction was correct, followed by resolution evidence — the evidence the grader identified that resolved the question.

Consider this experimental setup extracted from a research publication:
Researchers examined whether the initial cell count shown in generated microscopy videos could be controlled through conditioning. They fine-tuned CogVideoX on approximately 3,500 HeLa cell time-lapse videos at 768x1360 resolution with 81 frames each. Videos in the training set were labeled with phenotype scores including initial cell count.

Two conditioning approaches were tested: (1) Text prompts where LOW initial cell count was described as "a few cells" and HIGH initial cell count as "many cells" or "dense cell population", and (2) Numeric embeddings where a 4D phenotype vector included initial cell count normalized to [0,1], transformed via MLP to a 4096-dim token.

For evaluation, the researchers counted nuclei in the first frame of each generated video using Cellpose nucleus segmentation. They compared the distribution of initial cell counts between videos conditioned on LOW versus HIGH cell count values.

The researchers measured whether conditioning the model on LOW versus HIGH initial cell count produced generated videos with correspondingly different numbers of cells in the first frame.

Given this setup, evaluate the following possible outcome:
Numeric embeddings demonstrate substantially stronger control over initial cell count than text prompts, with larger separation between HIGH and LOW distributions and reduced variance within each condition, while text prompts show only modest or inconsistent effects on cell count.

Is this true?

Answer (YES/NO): NO